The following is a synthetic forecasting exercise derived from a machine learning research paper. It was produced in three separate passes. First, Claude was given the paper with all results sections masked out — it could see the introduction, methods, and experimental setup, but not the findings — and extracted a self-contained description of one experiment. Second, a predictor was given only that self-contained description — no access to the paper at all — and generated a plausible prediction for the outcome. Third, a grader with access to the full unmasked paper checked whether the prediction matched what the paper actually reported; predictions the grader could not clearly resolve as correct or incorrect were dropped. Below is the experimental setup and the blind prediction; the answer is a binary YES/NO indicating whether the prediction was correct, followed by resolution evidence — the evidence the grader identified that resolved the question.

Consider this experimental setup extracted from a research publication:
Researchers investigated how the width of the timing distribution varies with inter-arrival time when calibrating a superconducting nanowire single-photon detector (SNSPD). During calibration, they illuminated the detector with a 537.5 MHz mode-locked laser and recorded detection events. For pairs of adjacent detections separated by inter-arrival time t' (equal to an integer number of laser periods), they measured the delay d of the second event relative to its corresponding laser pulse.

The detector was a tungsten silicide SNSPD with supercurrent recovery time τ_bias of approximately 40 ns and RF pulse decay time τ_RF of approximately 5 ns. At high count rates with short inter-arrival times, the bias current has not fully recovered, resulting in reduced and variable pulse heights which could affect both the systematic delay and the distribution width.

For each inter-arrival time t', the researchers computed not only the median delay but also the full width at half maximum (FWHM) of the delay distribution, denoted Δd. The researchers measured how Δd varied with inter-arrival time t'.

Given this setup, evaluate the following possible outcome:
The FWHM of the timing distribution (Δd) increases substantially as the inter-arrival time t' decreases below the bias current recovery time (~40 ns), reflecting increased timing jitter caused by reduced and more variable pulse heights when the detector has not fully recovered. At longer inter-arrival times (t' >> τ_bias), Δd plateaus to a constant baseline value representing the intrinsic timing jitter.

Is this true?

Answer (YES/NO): NO